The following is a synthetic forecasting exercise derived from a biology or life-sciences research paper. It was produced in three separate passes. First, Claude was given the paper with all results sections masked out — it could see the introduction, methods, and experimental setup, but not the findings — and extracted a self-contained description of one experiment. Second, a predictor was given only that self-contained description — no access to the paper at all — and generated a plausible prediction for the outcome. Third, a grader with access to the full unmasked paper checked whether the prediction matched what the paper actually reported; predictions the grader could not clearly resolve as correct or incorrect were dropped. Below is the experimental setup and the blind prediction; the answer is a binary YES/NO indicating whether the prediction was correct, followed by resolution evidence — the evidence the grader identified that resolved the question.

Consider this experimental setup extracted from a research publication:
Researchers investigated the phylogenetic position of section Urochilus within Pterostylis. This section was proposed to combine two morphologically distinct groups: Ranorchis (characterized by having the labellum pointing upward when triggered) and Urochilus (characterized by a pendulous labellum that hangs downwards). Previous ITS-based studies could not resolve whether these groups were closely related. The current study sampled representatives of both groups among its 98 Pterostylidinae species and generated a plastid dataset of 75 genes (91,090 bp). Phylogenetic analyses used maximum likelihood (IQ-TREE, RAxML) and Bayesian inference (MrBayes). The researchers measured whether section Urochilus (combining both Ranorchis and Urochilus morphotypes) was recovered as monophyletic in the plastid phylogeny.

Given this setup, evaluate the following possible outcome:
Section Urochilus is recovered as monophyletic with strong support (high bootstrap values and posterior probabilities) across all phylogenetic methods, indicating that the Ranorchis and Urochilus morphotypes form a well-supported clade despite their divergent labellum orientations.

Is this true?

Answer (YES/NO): NO